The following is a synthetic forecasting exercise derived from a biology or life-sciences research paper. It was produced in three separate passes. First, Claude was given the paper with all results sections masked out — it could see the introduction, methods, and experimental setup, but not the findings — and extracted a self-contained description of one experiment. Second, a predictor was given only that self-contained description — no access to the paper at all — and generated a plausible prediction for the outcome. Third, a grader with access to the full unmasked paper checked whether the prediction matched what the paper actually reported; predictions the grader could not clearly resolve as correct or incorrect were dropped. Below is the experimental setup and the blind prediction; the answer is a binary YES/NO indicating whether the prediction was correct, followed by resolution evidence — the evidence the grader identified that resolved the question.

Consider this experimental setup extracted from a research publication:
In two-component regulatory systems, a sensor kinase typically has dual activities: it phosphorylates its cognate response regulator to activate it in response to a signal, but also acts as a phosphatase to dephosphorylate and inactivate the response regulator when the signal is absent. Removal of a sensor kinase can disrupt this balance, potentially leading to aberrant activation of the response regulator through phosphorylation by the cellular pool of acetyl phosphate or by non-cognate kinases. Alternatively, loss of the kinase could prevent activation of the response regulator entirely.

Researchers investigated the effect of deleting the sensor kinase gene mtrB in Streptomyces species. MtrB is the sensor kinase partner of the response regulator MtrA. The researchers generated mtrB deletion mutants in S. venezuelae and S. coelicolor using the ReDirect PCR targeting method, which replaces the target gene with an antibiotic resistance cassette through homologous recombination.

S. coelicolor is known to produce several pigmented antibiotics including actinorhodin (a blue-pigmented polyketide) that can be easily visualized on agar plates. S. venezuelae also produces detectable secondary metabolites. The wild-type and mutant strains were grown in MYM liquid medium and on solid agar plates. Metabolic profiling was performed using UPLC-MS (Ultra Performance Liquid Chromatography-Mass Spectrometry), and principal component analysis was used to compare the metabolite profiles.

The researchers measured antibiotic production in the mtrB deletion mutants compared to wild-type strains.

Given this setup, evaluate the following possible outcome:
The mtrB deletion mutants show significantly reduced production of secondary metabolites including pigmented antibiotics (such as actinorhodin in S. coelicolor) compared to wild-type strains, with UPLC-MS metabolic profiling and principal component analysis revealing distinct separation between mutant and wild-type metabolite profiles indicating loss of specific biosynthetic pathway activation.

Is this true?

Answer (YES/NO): NO